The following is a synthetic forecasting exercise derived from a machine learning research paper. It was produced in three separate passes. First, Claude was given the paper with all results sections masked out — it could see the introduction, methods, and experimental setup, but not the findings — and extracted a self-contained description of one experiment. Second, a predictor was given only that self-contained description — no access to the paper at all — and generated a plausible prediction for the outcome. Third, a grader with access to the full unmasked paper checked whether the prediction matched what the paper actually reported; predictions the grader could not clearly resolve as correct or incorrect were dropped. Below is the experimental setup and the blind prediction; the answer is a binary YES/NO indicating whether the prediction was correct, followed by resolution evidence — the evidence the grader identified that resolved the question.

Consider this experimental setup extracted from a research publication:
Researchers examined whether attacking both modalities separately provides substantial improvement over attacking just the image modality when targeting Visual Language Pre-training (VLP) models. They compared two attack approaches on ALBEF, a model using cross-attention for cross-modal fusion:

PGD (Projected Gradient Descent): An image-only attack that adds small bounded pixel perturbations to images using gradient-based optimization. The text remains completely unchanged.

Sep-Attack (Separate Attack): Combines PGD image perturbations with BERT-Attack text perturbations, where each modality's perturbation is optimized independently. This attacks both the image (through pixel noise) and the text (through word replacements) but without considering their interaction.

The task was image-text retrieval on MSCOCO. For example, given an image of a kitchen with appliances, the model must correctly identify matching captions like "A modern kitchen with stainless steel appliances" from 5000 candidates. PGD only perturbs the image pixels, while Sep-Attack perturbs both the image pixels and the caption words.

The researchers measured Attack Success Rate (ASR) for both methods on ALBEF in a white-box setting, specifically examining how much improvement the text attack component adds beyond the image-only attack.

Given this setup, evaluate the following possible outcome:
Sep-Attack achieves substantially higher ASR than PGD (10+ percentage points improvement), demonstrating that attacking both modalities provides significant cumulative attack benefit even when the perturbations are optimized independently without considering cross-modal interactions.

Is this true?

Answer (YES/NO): NO